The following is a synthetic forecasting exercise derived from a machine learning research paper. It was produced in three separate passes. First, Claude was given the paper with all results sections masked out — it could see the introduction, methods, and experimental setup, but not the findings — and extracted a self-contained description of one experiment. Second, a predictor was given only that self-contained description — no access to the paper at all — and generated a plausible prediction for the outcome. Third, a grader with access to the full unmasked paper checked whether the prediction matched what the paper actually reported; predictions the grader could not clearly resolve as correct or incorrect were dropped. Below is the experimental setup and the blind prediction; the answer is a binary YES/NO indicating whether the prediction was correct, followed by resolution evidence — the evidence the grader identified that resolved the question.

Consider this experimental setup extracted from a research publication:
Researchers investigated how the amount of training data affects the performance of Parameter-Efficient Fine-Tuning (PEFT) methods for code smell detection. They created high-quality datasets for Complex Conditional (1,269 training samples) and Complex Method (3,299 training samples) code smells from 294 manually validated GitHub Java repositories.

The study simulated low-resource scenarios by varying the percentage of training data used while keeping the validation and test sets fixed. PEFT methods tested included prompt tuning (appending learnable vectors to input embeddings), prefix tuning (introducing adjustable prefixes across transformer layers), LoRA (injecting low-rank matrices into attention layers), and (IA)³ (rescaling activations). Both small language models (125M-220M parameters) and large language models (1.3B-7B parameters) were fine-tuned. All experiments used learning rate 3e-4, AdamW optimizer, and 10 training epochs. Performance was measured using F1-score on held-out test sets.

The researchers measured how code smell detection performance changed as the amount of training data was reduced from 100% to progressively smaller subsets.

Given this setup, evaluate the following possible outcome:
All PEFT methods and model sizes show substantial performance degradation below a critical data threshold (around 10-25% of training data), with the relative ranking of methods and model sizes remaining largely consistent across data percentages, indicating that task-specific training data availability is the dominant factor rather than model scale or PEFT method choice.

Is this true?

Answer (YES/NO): NO